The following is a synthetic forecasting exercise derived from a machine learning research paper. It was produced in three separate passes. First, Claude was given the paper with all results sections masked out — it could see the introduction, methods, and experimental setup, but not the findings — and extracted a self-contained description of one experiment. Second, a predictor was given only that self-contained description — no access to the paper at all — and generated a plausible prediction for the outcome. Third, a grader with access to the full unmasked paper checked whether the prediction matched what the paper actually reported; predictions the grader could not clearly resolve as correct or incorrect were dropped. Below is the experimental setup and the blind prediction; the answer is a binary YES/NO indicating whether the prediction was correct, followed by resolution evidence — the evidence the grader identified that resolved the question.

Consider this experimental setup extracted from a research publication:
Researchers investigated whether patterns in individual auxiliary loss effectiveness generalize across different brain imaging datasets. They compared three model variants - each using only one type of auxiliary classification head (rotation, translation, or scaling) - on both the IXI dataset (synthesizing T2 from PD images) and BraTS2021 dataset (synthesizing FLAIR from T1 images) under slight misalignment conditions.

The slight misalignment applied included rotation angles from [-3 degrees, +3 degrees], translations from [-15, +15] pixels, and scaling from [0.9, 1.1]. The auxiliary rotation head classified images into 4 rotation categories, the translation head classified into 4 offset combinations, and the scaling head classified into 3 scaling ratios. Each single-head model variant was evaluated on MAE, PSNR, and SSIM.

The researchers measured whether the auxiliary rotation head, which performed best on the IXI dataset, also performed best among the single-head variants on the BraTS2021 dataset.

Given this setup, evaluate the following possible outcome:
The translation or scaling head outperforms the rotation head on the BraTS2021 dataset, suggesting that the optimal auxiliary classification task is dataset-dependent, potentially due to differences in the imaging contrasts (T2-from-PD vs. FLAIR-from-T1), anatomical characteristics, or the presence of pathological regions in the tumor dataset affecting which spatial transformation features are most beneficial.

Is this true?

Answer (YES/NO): YES